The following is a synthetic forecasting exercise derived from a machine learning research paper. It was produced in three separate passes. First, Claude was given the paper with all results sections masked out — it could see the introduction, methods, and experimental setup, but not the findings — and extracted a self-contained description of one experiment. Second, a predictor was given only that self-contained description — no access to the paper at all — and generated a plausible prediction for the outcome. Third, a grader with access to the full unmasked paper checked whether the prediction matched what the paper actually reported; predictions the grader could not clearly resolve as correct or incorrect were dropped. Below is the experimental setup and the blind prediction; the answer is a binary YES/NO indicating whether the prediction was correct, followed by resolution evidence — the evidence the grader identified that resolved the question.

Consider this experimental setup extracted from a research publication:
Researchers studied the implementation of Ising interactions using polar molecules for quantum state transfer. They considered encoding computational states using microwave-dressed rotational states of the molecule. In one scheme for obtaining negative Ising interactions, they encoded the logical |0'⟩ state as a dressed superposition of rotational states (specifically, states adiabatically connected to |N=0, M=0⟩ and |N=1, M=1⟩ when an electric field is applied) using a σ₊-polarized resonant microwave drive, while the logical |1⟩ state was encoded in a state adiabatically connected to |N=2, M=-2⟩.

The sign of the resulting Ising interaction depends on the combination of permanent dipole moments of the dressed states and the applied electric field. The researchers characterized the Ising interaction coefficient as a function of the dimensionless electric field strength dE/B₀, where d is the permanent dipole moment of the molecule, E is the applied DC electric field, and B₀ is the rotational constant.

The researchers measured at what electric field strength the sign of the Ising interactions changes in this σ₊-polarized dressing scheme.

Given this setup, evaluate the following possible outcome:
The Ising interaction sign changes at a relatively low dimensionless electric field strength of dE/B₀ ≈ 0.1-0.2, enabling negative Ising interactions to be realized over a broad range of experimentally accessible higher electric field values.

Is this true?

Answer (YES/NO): NO